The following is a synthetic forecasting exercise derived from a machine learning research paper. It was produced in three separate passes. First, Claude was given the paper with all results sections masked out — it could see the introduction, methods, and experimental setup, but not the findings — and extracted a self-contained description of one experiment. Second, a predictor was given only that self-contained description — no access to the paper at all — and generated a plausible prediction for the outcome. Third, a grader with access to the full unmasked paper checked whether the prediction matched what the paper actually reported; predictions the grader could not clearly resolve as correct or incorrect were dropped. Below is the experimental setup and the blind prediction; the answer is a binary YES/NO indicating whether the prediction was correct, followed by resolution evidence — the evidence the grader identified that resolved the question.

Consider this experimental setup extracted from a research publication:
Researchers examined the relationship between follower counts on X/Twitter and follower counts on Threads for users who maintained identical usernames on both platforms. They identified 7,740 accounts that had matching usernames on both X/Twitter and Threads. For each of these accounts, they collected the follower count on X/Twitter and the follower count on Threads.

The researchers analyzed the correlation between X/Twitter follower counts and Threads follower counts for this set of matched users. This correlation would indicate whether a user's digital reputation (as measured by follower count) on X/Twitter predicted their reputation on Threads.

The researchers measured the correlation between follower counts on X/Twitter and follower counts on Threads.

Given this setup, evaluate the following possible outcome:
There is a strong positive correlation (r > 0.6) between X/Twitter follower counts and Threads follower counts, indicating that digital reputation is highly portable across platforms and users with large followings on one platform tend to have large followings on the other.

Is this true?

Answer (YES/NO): YES